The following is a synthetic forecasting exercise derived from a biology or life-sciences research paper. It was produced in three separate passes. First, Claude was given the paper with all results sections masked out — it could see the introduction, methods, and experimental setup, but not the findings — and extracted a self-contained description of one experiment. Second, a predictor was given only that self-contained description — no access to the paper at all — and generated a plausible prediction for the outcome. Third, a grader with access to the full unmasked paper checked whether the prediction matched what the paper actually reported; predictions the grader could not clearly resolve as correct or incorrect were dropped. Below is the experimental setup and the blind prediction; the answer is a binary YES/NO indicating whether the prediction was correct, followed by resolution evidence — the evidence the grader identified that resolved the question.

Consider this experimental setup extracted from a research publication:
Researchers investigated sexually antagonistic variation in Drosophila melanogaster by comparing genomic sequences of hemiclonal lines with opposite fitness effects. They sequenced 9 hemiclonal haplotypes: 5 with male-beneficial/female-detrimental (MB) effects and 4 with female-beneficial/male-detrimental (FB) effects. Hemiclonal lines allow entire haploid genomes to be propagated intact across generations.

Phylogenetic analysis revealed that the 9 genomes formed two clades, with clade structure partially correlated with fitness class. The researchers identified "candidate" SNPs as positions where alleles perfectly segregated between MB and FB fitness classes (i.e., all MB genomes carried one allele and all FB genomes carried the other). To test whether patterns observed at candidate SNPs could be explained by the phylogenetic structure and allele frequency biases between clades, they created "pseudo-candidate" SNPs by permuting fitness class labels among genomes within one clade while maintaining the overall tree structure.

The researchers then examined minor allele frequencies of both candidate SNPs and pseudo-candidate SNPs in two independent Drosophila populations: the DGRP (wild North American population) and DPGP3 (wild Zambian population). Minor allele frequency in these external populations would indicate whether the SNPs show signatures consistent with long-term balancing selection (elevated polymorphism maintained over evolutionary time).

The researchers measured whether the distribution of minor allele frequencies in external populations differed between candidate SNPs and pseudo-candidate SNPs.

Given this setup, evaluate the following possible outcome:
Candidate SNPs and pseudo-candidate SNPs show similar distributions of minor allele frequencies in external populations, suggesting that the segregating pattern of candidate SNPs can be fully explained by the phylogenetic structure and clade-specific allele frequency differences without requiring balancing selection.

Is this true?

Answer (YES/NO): YES